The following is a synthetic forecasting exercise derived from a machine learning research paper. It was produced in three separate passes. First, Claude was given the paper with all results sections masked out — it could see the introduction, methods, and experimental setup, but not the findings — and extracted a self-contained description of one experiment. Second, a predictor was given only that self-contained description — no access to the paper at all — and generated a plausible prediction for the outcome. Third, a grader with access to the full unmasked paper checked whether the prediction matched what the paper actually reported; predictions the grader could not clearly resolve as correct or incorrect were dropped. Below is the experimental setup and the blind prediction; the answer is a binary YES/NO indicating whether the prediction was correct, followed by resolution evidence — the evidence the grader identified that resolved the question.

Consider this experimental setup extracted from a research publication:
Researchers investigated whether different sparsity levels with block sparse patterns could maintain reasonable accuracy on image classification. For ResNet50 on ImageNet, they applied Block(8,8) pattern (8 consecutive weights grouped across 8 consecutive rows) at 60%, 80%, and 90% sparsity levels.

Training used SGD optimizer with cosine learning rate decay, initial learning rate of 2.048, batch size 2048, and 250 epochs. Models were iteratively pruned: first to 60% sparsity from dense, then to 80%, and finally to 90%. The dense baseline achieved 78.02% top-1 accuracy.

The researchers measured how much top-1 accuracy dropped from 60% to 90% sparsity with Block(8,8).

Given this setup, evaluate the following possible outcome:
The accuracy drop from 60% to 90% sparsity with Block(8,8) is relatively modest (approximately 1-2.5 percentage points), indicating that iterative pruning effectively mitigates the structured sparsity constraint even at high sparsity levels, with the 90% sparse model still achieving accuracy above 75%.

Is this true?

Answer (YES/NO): NO